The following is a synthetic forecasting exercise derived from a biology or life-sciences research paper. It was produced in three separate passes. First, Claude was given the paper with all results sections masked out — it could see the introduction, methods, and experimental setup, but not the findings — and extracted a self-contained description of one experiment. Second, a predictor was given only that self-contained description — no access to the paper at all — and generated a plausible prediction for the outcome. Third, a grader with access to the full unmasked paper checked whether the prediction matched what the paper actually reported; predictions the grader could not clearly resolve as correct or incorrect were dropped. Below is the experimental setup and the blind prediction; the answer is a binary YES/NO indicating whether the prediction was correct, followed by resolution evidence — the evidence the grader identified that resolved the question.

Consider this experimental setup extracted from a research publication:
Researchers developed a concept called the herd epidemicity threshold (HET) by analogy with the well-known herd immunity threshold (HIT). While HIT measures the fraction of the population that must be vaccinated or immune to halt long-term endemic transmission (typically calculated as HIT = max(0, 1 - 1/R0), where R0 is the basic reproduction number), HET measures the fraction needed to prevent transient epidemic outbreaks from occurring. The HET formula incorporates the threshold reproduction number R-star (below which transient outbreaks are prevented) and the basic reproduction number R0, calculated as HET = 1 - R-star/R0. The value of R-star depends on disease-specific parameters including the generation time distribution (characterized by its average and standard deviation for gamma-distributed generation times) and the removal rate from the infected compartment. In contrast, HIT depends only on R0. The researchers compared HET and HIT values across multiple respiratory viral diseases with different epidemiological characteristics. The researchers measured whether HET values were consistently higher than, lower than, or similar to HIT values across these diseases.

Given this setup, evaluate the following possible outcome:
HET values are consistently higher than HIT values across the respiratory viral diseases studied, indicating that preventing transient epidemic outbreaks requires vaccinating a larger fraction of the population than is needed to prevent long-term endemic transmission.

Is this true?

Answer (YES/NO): YES